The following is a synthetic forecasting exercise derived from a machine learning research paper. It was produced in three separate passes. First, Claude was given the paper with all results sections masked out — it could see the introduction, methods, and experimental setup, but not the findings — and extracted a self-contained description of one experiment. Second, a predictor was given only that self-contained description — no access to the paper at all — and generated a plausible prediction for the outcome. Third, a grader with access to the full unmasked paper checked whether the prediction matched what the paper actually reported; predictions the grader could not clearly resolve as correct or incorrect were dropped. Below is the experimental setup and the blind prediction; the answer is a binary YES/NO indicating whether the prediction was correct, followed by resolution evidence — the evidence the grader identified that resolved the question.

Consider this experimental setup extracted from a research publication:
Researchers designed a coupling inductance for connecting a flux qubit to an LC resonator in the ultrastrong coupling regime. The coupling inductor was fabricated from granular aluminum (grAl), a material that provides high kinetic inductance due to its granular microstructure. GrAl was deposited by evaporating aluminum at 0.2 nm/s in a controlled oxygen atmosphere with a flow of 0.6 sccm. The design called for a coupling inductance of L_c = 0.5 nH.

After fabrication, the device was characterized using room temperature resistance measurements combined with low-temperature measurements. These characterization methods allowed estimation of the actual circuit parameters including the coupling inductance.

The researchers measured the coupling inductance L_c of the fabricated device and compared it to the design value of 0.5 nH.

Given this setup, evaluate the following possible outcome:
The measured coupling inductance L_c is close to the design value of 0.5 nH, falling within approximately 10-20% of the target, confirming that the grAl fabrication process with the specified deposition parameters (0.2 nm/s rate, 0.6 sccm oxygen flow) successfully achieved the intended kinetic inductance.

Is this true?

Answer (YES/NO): NO